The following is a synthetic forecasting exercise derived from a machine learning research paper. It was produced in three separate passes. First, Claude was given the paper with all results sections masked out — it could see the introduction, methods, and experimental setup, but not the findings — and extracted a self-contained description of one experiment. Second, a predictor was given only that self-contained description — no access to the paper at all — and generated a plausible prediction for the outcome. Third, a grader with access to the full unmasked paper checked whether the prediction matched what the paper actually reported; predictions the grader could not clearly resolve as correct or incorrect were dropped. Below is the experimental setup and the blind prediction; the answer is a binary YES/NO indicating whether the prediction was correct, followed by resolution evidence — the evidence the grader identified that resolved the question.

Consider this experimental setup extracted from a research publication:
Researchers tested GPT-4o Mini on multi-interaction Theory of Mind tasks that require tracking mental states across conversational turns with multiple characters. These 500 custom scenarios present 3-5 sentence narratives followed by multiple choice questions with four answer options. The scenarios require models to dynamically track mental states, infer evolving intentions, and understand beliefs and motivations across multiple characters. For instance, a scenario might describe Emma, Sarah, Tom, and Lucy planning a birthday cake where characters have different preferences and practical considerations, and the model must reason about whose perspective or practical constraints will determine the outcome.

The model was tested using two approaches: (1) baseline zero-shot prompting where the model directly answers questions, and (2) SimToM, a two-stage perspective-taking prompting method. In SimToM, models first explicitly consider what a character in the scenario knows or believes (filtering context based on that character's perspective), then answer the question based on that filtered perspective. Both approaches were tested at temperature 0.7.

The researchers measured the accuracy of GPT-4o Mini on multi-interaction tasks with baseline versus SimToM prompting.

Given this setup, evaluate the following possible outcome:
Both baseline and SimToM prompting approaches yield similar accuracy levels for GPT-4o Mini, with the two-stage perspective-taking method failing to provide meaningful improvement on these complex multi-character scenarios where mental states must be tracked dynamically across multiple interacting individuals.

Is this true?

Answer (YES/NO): NO